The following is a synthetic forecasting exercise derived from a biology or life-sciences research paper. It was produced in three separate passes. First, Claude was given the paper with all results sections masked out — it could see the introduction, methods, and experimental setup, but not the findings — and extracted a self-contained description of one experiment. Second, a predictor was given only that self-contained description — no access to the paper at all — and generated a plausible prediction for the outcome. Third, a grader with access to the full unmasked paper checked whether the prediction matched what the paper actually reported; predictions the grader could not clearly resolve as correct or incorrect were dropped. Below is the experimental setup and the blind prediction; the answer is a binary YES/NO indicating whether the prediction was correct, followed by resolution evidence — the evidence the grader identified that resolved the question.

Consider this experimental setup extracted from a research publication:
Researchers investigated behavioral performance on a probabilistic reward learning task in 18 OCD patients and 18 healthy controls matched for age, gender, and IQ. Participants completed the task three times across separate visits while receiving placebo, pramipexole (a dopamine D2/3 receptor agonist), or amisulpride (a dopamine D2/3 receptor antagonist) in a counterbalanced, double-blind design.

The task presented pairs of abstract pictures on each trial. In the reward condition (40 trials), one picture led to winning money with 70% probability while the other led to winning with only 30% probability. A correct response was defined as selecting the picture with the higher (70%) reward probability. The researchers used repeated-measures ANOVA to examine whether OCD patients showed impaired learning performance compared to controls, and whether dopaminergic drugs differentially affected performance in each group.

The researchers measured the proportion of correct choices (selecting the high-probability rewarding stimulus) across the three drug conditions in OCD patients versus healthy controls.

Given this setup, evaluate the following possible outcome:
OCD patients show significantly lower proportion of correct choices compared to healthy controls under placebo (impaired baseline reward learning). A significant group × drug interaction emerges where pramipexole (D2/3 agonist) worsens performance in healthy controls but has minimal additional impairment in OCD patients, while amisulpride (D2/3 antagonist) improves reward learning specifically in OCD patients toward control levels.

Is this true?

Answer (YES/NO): NO